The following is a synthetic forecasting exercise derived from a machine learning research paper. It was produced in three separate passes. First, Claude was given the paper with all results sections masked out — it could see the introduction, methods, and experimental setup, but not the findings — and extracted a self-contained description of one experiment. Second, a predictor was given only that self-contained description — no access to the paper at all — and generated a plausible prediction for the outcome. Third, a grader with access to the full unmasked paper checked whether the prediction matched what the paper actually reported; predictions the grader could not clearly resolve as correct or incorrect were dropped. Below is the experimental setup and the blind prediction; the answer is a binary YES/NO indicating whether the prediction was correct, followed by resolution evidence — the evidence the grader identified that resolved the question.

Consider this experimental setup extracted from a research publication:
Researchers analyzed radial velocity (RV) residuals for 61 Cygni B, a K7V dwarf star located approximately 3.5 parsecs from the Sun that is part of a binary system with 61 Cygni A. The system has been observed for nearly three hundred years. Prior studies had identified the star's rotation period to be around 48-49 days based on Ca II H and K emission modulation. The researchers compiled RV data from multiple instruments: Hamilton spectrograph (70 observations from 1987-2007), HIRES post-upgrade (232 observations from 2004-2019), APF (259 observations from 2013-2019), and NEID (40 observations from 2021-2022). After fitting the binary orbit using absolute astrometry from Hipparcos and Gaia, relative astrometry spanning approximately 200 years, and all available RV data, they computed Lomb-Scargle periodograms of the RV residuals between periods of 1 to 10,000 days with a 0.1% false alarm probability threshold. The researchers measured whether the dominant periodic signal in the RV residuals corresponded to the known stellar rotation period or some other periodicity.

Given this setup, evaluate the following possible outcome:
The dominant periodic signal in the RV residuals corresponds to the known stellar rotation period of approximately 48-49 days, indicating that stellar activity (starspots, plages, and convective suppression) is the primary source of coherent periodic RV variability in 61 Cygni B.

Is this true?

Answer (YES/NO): YES